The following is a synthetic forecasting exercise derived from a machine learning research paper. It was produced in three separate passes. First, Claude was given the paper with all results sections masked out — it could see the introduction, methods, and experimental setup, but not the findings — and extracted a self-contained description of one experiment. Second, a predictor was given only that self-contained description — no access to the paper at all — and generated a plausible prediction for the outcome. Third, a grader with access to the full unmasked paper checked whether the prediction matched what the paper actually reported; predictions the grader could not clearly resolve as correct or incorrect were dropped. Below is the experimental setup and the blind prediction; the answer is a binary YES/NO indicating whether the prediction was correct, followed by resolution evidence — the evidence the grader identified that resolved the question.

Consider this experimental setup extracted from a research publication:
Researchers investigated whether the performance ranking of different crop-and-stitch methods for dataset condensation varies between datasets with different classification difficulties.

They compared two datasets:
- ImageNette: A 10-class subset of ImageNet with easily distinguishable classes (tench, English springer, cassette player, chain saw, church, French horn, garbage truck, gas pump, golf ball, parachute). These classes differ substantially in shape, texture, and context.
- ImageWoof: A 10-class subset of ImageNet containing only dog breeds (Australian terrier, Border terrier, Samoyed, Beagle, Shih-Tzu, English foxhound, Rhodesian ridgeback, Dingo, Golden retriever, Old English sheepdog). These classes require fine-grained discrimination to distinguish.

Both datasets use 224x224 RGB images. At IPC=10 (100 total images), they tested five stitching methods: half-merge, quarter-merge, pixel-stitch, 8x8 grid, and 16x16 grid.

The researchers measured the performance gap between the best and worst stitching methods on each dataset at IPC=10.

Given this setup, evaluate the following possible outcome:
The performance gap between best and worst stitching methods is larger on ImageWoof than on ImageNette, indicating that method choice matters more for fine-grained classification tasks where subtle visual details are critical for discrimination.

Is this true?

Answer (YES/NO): NO